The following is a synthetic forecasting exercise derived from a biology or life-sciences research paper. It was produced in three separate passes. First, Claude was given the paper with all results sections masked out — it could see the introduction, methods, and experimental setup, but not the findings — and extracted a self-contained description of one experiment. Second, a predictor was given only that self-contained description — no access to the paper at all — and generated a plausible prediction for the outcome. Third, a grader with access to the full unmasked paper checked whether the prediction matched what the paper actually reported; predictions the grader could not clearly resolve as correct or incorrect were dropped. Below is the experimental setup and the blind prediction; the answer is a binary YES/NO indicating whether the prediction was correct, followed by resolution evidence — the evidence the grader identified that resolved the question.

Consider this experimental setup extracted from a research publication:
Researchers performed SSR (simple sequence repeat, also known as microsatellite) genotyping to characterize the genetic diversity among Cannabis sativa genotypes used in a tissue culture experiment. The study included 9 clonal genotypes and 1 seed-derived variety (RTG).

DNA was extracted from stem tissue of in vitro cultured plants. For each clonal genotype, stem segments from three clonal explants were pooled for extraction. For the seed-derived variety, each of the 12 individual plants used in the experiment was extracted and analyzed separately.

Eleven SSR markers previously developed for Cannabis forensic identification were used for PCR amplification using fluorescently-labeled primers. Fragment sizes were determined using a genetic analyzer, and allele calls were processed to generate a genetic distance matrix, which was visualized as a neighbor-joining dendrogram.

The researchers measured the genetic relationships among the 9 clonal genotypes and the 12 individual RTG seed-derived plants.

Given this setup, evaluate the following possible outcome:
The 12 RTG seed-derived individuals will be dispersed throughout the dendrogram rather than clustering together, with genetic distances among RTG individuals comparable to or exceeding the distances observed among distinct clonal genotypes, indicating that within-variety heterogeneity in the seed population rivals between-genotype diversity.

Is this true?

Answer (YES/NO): NO